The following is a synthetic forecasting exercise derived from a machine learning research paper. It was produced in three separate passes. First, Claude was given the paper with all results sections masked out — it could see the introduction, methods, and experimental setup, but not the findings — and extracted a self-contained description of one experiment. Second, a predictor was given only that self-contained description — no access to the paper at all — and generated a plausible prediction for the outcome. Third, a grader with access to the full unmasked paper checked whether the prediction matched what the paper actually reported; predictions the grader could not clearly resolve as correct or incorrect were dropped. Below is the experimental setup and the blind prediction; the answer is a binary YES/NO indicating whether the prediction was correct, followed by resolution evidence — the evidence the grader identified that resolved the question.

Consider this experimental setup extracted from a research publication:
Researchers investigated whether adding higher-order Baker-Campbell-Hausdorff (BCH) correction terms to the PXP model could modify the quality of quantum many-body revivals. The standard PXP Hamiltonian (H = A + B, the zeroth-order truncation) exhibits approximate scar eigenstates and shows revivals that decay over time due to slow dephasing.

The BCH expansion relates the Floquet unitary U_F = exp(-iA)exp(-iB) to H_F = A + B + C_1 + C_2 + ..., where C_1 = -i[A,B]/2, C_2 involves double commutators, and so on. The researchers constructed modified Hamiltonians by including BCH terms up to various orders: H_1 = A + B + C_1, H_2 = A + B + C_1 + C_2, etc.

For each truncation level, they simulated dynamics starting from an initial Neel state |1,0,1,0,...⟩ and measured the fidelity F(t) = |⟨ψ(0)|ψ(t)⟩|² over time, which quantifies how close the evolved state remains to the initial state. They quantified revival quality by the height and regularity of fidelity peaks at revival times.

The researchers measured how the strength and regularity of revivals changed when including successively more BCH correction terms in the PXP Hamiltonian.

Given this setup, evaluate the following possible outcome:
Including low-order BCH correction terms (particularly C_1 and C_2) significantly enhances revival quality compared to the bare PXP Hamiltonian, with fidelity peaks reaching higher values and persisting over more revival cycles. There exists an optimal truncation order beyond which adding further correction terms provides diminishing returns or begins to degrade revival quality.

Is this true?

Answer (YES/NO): YES